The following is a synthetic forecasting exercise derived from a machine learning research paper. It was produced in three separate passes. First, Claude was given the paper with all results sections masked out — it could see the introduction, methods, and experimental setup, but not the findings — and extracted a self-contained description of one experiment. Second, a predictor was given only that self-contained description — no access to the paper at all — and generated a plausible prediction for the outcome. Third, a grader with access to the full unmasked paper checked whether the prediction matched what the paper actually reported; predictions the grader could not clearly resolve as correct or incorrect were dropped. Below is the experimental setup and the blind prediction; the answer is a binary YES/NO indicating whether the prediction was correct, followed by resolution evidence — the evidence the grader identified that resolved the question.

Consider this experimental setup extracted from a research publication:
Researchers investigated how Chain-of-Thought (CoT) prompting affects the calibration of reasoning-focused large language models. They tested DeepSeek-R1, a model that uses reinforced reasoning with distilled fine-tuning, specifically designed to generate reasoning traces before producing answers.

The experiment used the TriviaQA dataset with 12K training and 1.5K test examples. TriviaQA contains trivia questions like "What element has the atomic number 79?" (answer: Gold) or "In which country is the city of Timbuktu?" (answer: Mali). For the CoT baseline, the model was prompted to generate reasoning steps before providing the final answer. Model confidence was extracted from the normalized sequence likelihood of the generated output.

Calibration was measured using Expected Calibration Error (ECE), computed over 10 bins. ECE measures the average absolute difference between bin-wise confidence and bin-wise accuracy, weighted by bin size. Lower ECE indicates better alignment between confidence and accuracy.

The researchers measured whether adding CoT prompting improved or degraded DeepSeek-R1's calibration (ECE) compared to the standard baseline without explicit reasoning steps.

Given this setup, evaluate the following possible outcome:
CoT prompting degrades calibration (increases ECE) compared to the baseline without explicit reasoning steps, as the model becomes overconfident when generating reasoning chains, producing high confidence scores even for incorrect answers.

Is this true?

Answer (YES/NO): NO